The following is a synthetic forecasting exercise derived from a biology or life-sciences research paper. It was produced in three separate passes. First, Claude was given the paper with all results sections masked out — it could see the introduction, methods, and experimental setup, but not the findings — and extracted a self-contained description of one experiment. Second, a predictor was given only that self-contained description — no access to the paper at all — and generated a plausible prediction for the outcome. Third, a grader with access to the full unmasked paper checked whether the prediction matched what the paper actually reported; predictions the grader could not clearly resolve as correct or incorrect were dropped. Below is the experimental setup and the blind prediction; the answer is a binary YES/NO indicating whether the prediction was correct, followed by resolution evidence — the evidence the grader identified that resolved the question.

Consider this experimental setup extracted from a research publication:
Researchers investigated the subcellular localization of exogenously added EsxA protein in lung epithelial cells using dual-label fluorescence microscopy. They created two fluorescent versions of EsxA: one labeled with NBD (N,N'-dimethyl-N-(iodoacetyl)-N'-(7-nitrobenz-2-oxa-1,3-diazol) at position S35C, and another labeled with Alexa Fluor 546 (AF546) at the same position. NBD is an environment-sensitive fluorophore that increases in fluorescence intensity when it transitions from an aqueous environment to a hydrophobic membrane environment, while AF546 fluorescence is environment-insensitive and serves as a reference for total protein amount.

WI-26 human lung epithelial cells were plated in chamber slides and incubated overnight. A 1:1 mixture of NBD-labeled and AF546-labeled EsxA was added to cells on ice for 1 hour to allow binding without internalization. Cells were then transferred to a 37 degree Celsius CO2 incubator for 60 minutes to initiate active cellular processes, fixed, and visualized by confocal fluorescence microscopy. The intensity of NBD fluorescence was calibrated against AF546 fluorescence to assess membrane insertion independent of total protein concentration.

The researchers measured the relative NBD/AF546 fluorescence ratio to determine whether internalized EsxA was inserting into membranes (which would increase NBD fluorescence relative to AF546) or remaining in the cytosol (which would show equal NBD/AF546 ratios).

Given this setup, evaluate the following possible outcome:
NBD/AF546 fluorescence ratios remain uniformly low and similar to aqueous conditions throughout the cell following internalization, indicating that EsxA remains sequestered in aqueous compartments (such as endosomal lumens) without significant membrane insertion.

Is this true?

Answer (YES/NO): NO